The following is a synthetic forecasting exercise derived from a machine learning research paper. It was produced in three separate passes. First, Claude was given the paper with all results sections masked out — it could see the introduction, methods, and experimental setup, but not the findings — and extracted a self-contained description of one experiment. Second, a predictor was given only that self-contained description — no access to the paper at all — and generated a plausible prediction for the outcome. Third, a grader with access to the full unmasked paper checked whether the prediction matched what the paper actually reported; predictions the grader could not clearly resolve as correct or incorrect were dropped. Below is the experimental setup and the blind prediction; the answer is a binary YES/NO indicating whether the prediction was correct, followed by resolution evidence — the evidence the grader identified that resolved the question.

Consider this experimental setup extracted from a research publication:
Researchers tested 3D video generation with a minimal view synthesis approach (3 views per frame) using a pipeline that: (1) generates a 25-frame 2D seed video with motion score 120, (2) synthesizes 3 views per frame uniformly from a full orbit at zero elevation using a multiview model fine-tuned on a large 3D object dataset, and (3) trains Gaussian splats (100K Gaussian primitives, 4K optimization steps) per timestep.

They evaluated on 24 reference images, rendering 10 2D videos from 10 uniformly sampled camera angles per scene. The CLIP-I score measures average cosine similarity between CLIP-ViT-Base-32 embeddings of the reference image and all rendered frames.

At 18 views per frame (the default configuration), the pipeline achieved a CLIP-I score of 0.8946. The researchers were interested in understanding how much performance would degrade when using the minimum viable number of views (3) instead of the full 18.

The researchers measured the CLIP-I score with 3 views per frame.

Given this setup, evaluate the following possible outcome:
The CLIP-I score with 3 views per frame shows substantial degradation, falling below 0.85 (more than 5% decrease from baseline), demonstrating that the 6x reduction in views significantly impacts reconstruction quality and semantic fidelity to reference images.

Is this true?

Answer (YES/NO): NO